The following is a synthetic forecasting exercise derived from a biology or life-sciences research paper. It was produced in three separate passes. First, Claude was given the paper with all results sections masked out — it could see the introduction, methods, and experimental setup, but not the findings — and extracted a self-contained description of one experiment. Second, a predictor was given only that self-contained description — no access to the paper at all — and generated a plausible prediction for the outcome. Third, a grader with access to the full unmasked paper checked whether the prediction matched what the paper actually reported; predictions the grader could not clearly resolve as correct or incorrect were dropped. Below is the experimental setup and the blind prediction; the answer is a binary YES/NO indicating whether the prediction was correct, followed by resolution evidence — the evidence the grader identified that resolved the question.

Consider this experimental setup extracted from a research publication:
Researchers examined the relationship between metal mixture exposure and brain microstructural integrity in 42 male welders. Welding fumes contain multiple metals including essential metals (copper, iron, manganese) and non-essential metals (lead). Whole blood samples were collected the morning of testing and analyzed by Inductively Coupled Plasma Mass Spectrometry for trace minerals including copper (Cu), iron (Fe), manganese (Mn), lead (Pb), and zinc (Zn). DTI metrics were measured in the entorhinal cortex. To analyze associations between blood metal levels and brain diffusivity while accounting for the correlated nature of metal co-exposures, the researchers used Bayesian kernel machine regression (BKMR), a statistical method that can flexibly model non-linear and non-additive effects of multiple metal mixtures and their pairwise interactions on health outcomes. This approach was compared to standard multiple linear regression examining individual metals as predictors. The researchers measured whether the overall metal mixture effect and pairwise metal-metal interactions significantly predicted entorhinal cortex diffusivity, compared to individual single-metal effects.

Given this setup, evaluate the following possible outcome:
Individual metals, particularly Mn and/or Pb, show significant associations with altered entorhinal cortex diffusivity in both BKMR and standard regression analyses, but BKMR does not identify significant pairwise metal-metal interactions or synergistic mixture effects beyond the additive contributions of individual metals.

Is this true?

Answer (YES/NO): YES